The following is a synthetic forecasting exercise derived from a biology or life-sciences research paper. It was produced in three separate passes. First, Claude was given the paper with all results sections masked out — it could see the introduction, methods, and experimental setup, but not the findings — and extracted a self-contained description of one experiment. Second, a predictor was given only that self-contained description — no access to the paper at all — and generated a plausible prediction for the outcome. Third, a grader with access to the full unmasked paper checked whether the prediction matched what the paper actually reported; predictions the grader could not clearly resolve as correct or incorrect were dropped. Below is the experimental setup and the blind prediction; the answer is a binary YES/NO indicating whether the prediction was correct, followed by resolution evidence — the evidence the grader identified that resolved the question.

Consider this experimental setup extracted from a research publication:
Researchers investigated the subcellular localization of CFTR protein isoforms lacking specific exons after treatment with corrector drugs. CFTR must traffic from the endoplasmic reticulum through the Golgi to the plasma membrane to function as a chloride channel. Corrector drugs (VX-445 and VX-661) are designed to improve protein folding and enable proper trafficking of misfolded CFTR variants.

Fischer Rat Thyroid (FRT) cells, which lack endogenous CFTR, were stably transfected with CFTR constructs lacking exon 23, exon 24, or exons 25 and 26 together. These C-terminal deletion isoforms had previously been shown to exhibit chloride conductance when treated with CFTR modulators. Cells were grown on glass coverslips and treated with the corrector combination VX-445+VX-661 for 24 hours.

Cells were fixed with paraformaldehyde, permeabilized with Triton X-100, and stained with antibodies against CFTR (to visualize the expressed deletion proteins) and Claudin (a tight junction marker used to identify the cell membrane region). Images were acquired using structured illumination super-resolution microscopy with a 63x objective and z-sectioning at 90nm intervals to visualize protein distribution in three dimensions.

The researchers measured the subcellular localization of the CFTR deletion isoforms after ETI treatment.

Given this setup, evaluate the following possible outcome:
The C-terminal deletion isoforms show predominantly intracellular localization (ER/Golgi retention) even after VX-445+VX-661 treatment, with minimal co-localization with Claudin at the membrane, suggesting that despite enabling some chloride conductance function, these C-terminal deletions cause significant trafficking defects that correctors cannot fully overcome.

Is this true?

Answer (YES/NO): NO